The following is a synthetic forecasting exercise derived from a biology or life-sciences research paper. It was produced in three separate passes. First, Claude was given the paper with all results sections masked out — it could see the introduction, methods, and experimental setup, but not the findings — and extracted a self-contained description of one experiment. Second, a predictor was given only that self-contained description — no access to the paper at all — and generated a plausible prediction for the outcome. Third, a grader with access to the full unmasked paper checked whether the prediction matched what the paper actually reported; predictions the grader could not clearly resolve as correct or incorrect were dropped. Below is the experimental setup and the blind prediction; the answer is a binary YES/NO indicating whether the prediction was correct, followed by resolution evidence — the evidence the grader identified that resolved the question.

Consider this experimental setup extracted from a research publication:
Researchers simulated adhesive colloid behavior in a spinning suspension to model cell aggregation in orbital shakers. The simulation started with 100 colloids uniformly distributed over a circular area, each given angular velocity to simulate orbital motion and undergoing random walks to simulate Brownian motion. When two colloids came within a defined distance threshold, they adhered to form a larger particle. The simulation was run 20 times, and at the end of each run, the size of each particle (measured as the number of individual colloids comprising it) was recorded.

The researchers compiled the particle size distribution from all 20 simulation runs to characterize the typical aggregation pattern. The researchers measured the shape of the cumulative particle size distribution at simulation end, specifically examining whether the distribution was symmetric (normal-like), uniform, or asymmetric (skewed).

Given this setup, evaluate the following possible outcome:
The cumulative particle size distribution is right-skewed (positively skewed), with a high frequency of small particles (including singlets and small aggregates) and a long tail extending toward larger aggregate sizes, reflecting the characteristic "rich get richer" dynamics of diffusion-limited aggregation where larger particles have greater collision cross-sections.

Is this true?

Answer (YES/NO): YES